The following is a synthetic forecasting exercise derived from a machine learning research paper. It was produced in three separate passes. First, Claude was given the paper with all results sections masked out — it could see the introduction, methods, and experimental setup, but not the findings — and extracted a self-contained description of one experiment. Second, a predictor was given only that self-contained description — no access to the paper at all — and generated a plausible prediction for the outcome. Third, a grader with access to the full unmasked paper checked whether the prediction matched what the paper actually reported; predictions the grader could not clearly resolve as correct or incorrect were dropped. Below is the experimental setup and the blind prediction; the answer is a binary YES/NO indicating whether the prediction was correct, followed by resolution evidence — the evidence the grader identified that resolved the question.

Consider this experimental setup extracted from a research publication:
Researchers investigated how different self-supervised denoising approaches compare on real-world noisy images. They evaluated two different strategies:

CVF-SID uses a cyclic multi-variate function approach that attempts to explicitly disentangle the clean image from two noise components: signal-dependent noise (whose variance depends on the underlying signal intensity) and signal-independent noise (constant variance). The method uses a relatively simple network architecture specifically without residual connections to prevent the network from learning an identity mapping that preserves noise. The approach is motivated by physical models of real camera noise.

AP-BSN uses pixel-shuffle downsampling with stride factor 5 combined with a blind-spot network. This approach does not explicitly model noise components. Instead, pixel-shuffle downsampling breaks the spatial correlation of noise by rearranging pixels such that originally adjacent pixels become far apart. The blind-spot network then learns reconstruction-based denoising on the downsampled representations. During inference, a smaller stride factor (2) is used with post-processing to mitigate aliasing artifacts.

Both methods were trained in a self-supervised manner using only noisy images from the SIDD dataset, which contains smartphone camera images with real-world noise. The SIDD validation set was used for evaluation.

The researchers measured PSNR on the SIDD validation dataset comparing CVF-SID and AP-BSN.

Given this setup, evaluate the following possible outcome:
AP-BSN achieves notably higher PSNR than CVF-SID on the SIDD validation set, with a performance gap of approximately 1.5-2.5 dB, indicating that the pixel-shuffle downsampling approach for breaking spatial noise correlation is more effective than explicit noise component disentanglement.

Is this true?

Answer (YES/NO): NO